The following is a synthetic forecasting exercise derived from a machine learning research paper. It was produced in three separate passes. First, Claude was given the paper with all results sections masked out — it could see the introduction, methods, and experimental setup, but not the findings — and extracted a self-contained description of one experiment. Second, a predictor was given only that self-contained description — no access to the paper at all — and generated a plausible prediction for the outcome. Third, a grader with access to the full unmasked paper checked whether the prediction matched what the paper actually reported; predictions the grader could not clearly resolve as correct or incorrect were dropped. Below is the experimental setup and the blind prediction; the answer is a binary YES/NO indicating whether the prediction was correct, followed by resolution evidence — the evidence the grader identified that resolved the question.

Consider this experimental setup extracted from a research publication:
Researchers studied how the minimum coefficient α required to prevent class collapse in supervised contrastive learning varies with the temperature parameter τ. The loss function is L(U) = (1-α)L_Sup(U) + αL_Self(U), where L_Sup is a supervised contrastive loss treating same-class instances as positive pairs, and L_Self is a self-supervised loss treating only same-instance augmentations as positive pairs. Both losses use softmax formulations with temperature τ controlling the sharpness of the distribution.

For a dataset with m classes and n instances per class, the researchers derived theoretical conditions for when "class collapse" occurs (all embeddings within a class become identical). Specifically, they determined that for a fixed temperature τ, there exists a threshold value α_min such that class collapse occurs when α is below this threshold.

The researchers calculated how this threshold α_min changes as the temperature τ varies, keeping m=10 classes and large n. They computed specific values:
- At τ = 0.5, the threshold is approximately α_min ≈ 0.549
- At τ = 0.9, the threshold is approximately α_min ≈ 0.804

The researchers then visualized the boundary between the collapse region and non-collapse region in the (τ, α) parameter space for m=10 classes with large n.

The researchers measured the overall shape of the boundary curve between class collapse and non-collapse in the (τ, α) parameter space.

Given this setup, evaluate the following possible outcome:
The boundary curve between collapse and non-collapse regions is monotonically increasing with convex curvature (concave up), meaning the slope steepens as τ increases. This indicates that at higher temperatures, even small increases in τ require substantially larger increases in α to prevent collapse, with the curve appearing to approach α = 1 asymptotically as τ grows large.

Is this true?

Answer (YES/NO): NO